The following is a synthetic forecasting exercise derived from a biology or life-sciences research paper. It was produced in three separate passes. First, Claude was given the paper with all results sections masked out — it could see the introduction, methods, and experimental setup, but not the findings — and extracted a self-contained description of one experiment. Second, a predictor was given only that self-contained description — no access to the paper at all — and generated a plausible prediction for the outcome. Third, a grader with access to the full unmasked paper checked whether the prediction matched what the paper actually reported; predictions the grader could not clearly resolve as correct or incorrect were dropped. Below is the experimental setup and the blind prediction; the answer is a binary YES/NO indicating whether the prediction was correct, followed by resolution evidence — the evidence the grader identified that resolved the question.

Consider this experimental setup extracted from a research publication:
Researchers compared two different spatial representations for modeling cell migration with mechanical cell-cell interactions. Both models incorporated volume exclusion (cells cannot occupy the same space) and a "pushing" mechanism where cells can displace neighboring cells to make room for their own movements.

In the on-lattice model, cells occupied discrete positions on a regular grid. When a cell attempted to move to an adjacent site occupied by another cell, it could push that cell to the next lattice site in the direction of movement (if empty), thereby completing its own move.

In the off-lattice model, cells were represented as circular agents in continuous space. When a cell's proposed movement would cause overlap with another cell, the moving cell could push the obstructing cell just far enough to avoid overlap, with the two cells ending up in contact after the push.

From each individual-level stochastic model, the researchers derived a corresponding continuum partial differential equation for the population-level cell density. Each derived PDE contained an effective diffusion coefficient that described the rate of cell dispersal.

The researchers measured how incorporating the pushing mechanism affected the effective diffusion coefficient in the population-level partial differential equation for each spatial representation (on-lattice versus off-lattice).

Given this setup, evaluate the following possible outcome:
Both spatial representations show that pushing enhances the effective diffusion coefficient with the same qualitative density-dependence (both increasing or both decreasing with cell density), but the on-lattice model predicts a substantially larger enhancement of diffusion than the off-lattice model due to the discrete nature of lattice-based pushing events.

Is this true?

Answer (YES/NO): NO